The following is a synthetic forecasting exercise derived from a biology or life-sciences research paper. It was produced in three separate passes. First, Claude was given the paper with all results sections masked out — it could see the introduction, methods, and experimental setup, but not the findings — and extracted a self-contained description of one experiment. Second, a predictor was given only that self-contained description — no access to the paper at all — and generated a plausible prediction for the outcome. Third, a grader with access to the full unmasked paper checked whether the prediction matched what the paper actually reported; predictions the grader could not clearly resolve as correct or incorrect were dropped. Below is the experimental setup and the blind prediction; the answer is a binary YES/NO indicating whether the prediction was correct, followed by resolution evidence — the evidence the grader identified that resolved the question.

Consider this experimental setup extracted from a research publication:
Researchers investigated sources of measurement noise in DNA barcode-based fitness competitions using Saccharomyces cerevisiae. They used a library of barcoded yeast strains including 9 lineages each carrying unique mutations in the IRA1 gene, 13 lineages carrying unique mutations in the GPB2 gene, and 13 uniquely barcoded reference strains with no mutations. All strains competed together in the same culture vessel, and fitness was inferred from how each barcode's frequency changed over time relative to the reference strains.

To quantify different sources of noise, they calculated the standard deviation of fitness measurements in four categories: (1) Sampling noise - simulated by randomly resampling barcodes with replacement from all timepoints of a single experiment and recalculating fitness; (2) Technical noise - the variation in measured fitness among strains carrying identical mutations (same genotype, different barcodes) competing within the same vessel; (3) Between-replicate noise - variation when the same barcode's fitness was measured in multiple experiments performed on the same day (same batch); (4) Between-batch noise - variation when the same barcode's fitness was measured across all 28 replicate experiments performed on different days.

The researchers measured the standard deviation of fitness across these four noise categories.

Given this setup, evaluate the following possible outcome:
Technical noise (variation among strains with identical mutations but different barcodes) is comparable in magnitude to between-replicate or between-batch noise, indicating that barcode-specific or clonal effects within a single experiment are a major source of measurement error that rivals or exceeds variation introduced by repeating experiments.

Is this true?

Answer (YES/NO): NO